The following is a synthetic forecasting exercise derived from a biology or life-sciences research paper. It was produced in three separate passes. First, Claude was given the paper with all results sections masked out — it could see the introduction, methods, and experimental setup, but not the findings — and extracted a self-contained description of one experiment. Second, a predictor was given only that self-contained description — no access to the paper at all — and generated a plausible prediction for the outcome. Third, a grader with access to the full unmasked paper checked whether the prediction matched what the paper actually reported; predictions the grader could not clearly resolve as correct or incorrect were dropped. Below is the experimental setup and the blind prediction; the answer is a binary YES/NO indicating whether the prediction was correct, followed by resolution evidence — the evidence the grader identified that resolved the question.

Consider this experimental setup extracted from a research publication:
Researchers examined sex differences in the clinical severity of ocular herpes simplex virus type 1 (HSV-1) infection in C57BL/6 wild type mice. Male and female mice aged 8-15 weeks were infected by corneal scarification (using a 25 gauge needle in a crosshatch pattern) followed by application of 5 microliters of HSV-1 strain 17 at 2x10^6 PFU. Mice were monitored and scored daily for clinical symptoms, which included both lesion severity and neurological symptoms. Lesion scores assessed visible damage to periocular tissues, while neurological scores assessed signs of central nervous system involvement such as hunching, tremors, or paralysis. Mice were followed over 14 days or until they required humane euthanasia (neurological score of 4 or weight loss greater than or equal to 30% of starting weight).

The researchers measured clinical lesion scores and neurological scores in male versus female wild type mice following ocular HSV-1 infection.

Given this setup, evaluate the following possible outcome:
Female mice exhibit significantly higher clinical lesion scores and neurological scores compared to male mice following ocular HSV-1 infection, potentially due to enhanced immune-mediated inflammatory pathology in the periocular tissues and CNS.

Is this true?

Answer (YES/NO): NO